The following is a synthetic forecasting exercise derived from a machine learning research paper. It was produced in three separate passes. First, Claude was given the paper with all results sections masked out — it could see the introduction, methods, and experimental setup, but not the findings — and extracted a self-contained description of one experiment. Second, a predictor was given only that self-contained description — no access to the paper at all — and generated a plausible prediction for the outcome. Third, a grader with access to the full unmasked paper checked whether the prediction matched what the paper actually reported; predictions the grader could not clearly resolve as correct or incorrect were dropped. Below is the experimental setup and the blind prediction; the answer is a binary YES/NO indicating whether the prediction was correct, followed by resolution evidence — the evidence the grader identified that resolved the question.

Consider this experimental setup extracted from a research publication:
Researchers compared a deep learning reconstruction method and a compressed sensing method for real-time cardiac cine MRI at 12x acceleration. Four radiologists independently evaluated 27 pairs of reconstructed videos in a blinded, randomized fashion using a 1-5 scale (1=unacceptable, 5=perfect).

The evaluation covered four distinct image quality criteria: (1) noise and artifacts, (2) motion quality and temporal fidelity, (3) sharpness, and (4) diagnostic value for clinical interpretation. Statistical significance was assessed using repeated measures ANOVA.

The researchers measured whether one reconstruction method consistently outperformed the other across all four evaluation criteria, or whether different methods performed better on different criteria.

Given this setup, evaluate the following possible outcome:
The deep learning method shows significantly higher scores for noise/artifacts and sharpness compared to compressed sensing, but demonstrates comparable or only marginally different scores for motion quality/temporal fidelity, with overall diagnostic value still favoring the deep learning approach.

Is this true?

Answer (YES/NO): NO